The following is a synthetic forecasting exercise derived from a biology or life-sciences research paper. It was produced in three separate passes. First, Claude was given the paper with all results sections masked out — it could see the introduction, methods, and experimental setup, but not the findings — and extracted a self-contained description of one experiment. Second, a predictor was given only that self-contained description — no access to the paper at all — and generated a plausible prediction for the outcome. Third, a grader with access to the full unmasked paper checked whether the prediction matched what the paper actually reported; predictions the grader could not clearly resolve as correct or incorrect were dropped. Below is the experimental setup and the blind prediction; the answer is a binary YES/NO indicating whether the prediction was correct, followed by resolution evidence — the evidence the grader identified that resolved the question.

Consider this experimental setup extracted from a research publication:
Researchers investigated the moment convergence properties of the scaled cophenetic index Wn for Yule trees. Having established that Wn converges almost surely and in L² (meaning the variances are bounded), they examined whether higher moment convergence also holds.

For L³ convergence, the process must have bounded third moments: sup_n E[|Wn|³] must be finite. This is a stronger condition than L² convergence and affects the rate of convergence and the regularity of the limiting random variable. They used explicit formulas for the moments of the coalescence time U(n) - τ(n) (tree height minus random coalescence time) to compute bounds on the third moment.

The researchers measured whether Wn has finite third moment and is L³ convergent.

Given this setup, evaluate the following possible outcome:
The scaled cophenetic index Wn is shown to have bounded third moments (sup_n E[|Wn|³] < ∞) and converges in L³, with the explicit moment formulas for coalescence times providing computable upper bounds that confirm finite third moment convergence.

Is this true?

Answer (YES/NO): YES